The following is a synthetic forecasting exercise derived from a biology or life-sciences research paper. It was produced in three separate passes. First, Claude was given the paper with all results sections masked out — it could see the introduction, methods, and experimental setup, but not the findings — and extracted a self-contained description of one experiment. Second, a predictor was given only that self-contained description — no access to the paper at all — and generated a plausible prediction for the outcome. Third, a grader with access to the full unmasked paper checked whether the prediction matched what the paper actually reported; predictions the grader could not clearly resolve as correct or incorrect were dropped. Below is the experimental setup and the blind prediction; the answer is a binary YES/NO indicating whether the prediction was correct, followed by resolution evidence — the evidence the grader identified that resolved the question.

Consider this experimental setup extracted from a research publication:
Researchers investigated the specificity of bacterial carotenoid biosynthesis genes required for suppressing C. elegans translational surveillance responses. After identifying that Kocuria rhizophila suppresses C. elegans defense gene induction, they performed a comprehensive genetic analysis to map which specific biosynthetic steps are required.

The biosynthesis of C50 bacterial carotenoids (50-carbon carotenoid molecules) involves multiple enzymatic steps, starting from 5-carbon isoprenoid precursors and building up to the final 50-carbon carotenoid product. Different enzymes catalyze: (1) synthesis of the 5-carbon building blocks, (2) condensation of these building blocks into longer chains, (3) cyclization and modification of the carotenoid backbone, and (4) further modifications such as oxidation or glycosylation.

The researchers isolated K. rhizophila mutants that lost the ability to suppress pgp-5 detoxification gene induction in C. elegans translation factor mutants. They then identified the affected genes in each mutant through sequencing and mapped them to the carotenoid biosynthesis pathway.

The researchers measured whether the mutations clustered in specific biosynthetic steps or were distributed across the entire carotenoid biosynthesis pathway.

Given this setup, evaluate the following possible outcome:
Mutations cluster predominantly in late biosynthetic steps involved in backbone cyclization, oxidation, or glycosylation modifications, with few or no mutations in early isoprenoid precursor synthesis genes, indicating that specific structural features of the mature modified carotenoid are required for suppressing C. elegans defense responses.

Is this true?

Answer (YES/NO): NO